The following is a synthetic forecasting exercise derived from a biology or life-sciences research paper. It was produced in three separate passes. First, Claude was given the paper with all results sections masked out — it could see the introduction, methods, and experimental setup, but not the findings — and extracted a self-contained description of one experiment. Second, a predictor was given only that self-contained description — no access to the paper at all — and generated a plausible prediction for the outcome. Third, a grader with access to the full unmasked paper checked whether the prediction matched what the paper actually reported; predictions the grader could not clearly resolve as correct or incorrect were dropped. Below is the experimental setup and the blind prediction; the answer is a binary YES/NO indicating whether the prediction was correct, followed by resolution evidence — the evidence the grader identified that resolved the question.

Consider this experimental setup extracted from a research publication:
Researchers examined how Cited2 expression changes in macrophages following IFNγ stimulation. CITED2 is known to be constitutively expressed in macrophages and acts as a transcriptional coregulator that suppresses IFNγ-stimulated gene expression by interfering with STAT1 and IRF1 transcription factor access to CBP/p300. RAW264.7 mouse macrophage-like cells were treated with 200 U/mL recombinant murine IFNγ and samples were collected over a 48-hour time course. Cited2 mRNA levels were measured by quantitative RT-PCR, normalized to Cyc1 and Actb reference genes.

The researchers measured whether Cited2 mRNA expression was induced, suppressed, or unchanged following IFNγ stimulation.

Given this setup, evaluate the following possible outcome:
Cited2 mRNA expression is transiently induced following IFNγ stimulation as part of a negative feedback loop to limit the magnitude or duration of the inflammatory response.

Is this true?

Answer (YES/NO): NO